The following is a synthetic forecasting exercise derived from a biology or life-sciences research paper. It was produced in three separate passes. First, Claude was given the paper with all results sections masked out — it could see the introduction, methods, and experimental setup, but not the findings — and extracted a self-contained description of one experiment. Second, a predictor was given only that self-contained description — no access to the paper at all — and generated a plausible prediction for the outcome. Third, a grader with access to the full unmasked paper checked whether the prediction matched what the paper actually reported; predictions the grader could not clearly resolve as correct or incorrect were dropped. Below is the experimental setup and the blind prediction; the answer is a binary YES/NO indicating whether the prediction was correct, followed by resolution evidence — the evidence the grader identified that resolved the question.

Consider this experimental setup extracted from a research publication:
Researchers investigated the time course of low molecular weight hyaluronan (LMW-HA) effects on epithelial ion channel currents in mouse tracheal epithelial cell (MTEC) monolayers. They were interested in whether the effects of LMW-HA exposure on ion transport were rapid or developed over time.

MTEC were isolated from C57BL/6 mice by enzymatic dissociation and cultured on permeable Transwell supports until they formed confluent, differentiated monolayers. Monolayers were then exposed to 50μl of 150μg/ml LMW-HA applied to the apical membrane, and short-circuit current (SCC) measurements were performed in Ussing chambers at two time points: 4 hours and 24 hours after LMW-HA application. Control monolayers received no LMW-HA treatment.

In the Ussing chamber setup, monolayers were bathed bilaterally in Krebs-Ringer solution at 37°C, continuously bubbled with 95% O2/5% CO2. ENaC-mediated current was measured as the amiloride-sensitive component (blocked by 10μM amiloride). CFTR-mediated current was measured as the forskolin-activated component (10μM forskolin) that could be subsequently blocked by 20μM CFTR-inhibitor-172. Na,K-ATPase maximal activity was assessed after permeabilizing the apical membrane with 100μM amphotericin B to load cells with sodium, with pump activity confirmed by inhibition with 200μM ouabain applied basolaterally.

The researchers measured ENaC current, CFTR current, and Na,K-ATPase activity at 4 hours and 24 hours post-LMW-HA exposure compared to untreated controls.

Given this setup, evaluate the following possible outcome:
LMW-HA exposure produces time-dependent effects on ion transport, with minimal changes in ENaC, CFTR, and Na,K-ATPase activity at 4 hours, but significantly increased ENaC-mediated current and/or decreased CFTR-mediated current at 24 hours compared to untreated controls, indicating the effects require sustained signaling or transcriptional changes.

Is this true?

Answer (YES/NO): NO